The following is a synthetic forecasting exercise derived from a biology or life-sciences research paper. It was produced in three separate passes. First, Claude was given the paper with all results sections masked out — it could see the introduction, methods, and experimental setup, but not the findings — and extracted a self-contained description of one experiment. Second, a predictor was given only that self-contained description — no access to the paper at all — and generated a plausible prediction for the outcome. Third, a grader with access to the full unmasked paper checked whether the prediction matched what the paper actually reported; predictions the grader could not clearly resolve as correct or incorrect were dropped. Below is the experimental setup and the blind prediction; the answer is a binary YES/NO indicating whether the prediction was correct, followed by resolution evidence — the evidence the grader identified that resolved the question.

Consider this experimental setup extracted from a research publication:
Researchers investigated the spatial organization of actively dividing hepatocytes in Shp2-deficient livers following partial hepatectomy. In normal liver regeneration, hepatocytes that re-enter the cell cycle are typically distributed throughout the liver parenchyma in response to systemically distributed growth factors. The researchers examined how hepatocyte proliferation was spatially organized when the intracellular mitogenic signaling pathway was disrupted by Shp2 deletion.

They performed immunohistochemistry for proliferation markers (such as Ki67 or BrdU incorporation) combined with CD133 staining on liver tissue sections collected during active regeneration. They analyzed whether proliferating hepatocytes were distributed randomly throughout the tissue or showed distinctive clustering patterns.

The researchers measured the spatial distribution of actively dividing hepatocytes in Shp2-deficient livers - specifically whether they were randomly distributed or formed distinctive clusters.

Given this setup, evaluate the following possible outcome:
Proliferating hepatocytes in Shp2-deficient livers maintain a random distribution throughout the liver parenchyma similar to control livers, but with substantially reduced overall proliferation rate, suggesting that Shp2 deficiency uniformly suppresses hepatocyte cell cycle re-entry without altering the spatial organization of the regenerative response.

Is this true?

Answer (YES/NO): NO